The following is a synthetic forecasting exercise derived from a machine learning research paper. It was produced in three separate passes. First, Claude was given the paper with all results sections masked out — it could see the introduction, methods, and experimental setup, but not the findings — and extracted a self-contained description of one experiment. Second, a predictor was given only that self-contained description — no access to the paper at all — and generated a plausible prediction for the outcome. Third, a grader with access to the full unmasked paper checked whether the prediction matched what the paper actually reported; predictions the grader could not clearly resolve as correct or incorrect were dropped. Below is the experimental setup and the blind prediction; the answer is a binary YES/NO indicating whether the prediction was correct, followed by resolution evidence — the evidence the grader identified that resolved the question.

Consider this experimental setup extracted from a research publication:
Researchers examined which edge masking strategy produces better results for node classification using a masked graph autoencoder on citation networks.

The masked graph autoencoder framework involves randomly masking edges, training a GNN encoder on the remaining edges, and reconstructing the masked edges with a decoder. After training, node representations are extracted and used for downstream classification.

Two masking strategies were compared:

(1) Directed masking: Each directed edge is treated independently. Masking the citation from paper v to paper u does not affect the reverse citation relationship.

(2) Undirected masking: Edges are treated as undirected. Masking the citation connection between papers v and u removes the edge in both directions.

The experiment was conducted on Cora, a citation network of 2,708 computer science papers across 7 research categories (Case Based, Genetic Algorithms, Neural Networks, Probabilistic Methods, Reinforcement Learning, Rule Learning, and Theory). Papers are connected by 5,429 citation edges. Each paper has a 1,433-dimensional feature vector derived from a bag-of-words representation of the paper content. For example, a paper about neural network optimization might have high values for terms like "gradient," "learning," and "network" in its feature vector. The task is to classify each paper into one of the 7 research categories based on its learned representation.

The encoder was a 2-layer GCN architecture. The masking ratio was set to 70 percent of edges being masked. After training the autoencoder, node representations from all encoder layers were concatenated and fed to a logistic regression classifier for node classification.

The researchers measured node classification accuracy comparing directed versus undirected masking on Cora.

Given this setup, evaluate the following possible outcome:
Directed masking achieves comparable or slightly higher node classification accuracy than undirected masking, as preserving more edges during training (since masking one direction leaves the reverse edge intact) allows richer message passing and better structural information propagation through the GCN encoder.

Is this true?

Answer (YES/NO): NO